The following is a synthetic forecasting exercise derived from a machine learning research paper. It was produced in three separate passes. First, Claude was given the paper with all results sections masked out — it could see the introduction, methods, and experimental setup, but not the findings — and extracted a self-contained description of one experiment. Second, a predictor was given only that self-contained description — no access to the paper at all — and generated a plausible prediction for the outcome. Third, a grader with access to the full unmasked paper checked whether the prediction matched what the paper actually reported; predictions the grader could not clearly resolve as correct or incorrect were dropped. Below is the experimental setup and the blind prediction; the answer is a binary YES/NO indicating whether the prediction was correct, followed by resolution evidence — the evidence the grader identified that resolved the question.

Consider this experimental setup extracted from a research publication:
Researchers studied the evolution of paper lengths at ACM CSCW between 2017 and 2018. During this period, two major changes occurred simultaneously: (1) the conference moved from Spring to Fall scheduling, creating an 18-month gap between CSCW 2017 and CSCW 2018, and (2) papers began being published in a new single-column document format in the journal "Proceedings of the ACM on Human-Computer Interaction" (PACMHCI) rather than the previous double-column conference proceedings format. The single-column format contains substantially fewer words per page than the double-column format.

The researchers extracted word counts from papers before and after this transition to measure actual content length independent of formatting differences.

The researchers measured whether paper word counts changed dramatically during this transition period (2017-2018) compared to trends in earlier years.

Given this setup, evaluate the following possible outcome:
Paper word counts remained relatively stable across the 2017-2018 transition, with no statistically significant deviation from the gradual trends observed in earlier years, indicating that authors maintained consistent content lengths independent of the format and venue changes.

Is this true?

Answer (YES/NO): NO